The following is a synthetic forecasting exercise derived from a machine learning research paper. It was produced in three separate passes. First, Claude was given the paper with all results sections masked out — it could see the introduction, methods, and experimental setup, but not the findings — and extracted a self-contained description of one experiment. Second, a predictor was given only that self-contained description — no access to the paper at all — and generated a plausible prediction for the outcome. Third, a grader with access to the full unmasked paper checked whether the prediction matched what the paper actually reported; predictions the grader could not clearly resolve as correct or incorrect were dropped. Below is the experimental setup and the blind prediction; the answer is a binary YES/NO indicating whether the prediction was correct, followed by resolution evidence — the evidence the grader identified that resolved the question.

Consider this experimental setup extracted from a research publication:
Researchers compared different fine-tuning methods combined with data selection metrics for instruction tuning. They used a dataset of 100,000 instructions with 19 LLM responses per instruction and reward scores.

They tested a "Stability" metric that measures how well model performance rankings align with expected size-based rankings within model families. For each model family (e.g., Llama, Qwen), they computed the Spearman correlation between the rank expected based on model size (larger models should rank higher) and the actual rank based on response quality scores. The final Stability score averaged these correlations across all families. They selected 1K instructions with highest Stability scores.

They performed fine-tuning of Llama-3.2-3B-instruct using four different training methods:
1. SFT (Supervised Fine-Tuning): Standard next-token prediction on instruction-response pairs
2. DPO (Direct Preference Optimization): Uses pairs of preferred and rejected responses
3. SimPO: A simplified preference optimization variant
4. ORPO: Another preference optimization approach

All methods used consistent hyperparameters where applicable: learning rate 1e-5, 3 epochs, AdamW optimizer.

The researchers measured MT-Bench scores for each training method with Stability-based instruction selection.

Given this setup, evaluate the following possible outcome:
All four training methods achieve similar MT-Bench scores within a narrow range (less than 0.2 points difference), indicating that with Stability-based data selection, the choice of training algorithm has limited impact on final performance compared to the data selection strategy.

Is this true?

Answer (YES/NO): NO